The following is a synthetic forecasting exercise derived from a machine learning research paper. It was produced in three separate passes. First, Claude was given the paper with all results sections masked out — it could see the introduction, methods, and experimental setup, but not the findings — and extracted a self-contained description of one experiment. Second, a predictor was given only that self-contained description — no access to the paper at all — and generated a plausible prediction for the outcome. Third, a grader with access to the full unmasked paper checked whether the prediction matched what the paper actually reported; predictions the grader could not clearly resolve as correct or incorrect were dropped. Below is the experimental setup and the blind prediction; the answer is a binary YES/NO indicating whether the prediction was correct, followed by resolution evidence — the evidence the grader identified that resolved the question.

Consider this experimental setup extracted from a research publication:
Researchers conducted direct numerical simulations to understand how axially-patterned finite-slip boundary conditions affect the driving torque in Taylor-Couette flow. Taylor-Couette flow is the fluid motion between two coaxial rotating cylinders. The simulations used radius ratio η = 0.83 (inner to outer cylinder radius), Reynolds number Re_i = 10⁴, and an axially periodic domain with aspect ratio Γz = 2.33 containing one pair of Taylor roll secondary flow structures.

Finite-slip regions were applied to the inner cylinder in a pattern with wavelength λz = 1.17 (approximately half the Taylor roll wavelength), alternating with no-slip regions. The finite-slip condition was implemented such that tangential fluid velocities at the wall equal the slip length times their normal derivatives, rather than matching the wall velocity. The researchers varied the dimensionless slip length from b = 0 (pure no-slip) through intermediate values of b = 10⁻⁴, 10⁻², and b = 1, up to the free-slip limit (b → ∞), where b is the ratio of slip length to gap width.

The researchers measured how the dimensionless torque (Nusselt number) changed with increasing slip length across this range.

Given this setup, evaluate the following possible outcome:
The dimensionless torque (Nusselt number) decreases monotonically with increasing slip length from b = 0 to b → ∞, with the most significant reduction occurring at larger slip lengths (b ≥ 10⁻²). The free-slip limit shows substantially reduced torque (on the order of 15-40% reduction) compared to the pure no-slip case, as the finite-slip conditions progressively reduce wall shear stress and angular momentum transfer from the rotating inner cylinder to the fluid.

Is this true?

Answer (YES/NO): YES